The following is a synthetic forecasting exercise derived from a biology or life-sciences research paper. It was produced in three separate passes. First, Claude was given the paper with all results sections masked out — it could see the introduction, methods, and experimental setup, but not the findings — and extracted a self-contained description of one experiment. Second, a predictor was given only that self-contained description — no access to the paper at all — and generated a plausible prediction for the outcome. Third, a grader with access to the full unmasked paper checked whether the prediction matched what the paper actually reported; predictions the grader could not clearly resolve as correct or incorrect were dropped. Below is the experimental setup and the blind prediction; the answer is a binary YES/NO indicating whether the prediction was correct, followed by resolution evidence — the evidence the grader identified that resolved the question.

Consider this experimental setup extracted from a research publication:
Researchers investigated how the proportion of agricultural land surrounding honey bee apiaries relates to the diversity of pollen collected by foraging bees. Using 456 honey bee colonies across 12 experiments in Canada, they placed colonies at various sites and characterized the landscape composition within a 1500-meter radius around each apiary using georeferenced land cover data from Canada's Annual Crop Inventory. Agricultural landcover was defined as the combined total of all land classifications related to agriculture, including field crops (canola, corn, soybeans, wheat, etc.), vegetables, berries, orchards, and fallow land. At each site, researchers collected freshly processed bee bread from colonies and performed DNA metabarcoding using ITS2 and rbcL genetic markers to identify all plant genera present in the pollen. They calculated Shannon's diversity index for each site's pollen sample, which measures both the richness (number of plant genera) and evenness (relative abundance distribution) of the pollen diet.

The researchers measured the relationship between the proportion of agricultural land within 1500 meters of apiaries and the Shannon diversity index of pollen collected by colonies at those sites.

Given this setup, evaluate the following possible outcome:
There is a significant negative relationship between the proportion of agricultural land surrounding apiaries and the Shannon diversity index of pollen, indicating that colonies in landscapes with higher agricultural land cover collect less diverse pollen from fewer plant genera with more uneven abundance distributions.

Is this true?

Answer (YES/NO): YES